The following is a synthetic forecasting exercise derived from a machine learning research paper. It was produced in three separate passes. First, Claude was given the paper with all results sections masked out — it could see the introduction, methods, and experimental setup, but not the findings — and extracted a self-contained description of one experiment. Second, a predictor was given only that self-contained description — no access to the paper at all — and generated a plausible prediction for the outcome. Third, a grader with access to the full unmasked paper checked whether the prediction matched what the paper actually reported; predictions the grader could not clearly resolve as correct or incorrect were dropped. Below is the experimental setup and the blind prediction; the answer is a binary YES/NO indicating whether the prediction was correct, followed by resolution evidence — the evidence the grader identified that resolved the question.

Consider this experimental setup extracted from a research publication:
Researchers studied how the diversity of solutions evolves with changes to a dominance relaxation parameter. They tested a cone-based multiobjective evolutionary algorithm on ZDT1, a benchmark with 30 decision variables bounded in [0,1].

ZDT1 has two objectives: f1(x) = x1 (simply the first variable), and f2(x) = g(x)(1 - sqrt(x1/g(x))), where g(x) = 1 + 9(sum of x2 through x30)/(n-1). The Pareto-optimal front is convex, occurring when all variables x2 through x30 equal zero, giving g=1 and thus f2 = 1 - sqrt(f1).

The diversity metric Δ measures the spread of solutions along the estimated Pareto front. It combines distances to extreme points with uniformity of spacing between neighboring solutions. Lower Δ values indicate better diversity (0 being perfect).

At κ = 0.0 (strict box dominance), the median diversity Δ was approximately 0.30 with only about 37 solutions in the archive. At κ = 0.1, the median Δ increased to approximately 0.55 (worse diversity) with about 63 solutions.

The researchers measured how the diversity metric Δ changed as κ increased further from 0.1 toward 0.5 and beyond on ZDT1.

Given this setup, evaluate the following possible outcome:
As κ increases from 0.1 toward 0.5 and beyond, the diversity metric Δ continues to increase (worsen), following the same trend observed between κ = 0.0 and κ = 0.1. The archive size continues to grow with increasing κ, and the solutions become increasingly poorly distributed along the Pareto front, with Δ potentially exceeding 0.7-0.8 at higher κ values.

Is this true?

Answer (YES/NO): NO